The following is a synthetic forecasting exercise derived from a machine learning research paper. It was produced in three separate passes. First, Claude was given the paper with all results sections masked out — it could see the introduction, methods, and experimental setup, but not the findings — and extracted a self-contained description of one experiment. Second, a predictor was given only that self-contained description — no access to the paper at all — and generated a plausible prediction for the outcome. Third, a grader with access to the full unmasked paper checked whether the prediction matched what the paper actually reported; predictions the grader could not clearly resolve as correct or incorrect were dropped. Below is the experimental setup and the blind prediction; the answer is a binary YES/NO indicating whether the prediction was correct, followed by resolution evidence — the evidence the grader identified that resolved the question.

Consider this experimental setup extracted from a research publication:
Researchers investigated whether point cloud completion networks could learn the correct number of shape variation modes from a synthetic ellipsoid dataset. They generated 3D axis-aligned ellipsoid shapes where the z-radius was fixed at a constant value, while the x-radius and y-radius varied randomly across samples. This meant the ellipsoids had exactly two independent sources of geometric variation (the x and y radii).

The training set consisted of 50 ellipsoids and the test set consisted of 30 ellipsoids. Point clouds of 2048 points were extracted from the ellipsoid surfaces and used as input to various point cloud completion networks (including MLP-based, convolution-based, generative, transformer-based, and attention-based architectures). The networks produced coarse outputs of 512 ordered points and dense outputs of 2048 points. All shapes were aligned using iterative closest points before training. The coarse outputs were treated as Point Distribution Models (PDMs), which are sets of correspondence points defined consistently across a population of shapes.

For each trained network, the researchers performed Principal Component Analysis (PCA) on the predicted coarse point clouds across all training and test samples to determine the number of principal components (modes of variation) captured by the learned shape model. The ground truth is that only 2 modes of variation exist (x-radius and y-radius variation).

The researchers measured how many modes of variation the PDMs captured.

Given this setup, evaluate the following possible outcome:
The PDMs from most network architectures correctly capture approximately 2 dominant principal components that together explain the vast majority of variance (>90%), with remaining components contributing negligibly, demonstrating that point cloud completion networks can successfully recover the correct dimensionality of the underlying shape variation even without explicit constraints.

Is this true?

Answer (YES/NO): YES